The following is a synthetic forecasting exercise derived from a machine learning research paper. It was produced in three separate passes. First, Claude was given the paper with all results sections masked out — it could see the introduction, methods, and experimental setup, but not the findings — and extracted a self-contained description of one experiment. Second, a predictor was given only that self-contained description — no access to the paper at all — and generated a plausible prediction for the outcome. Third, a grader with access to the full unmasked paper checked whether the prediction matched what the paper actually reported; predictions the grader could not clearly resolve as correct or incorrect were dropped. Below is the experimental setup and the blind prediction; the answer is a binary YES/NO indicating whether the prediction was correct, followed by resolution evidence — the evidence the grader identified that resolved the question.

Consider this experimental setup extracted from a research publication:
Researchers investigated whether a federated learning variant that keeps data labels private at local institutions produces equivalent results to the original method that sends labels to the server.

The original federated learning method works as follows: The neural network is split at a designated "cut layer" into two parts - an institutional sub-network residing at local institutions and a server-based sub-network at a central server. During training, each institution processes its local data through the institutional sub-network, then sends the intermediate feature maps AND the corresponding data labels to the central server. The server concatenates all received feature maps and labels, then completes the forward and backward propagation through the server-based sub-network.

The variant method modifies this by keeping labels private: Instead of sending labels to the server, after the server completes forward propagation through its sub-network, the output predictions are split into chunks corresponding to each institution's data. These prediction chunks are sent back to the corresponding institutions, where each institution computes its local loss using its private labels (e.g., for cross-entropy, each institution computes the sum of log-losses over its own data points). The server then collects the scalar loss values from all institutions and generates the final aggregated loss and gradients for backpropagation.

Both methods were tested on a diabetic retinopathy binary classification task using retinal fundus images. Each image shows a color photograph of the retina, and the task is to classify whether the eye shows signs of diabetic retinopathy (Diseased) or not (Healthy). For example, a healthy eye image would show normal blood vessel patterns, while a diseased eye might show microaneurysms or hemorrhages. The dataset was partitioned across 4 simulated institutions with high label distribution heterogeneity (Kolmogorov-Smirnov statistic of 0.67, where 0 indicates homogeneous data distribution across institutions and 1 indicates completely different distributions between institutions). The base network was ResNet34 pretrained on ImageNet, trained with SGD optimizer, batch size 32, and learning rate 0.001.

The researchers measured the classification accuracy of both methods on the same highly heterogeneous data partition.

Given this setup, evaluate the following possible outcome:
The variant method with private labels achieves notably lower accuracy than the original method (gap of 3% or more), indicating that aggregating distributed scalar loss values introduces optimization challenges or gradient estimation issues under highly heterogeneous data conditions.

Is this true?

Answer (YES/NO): NO